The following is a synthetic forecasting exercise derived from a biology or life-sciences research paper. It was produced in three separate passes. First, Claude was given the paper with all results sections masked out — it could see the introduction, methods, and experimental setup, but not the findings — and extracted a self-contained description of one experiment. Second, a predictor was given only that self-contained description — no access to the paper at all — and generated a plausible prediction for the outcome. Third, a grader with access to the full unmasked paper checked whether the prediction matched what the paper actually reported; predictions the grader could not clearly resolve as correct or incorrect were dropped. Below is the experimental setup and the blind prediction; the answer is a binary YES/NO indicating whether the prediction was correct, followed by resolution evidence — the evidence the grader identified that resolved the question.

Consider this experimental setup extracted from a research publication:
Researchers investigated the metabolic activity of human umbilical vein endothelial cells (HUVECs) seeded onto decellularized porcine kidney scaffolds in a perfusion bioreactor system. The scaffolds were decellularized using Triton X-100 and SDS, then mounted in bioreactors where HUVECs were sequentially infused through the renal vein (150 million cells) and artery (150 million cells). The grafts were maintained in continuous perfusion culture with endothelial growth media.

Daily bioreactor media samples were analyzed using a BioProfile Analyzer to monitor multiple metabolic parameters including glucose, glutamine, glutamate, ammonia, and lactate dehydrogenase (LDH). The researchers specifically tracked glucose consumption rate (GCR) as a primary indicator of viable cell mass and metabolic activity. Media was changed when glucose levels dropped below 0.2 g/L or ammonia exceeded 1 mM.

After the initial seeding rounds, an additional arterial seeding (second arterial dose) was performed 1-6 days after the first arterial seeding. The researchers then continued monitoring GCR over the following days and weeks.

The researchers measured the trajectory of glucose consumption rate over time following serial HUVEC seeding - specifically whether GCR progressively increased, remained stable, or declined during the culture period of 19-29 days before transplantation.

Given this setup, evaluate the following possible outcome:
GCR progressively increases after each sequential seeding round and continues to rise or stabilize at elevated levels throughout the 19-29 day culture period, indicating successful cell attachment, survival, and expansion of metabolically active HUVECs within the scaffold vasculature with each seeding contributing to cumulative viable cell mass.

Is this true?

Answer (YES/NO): YES